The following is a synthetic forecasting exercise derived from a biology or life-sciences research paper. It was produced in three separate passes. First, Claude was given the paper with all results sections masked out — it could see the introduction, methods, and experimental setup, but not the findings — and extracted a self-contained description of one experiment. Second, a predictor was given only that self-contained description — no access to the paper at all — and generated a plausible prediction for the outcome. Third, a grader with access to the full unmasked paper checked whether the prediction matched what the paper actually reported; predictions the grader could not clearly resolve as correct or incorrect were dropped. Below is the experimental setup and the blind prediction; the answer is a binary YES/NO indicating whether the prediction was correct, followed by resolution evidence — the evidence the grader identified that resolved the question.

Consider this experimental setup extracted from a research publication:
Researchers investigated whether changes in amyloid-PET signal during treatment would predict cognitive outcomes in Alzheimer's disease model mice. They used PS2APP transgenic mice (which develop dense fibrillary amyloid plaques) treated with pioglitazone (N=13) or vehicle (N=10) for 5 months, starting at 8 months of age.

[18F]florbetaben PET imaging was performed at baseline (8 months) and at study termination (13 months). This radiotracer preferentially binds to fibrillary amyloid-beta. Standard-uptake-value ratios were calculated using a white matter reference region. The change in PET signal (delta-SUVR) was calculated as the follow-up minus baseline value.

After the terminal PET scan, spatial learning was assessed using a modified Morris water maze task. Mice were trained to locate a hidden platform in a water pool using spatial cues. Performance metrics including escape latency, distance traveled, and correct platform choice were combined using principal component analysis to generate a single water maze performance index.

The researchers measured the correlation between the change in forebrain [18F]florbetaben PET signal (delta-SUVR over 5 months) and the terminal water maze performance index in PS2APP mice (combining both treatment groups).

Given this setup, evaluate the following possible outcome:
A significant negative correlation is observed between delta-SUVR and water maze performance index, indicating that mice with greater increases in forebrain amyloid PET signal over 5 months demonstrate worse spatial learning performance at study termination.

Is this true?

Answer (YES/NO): NO